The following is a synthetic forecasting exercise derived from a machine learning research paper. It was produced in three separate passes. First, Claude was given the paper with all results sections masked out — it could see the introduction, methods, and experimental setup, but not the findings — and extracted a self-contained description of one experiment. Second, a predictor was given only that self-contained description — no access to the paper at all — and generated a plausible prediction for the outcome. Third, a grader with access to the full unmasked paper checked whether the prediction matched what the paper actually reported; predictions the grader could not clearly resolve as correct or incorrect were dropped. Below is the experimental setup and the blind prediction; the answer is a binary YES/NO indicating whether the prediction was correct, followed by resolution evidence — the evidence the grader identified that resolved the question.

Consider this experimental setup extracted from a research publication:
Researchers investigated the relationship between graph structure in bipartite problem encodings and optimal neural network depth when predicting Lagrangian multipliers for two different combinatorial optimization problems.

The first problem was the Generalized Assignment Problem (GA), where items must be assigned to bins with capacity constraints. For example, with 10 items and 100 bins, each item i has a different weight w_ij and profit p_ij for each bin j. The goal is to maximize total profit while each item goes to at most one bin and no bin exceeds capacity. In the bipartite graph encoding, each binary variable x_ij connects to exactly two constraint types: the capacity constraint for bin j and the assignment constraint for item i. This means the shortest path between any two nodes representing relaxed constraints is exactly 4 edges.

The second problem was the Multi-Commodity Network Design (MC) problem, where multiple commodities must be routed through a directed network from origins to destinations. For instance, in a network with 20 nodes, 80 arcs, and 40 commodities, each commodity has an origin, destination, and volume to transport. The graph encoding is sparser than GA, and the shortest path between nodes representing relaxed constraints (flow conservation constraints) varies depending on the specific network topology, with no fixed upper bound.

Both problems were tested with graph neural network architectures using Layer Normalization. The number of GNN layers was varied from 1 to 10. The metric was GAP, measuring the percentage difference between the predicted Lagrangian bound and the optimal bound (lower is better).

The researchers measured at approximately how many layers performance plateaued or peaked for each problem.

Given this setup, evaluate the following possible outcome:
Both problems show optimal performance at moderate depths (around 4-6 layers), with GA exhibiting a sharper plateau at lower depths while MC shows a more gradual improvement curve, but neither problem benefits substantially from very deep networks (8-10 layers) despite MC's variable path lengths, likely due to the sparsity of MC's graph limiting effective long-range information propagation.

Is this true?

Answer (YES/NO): NO